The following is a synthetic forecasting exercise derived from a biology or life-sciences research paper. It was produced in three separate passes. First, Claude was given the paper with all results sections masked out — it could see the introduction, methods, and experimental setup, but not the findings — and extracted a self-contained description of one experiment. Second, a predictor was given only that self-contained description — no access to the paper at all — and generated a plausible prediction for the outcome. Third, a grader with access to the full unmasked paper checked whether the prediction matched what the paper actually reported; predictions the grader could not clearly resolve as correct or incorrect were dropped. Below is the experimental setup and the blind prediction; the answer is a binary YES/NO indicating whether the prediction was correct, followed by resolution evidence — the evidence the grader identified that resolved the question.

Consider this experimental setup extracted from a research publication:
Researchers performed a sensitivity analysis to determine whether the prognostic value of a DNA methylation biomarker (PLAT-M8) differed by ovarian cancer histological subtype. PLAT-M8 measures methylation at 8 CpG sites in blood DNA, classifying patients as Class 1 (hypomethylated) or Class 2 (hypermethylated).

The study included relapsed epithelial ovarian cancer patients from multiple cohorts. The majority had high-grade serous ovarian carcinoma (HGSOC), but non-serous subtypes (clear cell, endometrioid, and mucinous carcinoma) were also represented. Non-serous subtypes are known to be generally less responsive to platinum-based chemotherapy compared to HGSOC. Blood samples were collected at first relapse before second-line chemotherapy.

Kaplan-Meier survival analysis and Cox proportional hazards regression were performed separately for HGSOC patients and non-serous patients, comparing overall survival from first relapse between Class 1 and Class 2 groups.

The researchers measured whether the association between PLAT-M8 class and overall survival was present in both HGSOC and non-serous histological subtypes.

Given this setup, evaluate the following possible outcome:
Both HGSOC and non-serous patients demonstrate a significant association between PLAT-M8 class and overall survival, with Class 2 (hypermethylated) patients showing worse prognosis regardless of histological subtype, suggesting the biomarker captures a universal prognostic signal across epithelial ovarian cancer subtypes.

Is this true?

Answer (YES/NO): NO